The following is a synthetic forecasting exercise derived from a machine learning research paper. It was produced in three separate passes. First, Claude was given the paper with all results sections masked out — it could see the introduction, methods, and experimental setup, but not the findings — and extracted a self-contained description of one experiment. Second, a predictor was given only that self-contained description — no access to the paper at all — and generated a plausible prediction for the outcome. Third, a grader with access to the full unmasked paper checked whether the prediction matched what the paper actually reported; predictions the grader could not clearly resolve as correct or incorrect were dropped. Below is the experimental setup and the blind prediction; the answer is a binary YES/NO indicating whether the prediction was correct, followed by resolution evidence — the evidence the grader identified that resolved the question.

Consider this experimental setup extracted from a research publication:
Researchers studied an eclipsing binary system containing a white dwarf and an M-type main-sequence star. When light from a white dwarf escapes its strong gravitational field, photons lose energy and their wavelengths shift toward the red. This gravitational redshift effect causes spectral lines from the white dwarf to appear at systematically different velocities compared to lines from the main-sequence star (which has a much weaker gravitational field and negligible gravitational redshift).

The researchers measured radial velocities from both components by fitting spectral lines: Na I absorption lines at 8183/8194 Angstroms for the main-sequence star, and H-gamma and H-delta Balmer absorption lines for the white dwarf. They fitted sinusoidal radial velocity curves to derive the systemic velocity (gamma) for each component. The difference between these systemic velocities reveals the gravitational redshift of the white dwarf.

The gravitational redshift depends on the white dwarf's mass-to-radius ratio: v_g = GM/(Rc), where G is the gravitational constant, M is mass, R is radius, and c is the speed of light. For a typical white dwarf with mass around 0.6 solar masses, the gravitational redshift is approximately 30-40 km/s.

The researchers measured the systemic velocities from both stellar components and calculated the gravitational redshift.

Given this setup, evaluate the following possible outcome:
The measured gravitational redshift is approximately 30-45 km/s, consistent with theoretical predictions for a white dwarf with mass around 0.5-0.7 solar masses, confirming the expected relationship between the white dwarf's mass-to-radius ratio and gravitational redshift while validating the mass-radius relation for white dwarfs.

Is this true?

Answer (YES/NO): NO